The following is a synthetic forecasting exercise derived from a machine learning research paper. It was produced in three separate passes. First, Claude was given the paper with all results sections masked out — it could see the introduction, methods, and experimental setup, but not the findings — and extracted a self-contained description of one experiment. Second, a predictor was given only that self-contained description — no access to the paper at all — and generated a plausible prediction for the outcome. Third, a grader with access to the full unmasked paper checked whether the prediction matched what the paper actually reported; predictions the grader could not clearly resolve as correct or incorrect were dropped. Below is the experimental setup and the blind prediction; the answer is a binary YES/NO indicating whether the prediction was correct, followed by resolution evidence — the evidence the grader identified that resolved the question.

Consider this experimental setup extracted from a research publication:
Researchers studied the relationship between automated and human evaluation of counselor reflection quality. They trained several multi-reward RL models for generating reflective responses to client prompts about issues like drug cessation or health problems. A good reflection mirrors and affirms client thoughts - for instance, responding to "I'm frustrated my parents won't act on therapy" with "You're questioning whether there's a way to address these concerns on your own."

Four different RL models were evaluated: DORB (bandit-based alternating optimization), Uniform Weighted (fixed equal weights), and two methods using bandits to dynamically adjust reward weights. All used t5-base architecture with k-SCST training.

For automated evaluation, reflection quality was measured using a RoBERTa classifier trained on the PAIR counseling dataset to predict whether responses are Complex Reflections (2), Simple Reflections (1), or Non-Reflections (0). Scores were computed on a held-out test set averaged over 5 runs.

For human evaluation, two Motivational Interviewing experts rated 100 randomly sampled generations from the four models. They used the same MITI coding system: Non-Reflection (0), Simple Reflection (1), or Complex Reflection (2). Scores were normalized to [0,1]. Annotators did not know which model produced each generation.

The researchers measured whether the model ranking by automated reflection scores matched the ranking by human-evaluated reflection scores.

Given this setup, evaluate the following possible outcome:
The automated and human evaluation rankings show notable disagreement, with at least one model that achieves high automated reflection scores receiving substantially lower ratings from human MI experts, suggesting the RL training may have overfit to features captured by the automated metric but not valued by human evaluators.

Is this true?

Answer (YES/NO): NO